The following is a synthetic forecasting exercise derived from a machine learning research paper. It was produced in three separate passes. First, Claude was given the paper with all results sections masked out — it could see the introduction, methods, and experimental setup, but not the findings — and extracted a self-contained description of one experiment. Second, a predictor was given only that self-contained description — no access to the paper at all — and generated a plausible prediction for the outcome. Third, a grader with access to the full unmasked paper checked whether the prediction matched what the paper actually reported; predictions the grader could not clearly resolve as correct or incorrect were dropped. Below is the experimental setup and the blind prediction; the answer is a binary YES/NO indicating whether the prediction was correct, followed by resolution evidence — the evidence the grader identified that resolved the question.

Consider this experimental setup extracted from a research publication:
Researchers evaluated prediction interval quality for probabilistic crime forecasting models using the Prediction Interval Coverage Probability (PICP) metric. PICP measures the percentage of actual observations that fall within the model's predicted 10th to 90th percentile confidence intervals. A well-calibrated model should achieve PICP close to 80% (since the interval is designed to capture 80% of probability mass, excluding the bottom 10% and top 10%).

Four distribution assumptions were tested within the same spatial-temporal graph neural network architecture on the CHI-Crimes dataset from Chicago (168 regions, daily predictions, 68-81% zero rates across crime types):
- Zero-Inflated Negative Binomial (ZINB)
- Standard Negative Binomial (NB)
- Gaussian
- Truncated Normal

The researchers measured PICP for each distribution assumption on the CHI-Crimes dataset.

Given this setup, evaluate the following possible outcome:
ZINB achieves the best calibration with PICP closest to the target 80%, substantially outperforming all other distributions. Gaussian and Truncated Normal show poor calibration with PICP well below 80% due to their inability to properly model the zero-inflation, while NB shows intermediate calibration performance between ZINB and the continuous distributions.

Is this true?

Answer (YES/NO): NO